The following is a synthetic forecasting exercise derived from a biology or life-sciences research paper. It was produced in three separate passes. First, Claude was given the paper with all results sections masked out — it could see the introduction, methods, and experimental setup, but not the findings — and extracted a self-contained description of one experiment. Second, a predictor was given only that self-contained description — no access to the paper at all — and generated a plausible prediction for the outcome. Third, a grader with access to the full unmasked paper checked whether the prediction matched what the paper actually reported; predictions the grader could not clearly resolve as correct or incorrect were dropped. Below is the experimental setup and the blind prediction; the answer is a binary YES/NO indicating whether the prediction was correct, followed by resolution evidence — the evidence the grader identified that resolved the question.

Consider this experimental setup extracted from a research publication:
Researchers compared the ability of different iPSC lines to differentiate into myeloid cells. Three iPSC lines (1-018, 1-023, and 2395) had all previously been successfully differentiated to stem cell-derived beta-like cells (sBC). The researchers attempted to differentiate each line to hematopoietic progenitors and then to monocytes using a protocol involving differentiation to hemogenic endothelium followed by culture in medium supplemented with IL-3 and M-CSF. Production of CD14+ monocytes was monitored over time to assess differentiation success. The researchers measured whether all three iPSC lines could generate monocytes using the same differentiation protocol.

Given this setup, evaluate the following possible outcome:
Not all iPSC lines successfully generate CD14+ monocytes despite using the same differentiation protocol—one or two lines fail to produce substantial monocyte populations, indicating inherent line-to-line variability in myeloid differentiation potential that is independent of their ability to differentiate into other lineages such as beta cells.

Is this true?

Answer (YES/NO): YES